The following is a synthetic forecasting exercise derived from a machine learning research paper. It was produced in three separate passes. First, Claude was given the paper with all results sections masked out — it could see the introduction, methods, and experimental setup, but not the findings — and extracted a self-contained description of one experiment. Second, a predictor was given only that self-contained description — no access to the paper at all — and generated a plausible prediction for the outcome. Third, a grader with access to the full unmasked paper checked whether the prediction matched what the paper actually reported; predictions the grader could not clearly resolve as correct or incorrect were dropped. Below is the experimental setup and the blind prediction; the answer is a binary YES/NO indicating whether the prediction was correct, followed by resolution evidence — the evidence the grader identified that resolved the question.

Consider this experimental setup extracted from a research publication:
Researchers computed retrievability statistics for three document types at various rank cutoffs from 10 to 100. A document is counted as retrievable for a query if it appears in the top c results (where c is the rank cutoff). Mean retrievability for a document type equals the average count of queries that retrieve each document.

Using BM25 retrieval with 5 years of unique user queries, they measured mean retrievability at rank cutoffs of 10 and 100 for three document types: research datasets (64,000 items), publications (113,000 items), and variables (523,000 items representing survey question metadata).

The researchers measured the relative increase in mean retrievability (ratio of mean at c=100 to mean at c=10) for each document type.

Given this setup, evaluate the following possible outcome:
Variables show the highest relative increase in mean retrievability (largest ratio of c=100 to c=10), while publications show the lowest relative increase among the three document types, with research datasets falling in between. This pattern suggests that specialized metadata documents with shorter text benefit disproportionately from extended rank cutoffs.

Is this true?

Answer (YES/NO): NO